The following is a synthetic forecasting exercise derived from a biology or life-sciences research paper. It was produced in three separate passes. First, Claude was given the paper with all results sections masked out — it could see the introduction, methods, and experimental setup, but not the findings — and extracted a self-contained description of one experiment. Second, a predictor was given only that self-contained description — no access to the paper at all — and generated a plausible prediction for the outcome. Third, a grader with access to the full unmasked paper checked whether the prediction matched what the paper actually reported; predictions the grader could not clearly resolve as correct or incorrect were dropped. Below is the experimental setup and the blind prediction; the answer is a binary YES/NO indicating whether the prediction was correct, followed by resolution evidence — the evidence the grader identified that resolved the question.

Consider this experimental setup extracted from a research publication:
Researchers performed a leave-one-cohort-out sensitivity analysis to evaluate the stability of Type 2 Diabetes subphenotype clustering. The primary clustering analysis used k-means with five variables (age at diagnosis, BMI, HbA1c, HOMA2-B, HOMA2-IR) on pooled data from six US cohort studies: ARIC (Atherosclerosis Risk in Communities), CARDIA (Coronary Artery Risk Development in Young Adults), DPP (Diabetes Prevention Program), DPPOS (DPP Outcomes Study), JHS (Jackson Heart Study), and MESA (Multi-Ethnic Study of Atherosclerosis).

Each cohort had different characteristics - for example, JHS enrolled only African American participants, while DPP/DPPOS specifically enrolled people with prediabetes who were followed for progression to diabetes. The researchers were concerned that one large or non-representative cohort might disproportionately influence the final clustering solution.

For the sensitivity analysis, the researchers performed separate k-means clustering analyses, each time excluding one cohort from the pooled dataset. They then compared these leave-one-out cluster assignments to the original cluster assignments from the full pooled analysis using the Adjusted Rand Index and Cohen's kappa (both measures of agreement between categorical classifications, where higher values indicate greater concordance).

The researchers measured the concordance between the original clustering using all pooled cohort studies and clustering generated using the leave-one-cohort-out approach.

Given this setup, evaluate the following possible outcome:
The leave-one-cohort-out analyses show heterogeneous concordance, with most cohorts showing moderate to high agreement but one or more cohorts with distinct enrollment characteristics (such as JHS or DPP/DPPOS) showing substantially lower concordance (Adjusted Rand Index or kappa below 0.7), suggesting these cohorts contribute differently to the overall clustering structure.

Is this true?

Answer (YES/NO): NO